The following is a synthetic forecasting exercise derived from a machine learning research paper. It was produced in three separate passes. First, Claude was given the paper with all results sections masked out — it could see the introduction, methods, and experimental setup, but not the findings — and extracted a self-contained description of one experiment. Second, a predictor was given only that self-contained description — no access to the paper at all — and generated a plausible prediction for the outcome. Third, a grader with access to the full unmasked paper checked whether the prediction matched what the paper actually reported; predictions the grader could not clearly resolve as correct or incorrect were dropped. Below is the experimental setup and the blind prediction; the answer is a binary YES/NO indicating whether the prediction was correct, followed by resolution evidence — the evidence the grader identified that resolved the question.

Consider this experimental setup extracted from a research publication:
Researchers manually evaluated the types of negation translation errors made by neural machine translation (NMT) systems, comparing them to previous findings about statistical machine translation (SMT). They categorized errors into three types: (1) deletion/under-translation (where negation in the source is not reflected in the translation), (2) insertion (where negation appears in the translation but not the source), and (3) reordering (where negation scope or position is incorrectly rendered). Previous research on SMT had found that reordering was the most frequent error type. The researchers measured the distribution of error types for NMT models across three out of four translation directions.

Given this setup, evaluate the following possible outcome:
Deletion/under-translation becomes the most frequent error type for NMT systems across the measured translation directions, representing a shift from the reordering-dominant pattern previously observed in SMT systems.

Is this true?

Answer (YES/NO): YES